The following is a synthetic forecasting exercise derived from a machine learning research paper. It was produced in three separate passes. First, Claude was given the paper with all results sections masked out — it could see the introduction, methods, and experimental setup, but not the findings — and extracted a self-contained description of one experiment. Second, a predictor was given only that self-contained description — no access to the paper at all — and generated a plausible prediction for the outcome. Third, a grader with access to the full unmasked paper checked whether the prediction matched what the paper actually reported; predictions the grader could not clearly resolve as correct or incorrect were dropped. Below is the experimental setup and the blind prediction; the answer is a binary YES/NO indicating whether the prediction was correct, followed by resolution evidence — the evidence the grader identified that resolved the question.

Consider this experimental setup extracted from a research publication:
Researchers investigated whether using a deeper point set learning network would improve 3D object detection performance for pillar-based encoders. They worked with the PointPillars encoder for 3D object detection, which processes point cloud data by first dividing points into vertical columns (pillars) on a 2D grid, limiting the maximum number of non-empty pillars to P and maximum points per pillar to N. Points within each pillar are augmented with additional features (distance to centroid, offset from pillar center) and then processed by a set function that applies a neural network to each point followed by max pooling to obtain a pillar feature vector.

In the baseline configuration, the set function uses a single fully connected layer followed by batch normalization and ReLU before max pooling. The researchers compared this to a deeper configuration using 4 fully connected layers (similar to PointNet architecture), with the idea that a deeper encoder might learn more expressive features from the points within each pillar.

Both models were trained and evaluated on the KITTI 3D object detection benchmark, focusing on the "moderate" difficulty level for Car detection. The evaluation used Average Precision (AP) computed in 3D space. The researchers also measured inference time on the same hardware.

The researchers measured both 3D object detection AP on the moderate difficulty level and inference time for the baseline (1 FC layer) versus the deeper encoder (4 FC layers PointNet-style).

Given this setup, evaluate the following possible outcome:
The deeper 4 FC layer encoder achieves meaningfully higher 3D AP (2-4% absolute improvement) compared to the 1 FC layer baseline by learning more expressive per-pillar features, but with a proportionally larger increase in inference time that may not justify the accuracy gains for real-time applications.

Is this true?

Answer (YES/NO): NO